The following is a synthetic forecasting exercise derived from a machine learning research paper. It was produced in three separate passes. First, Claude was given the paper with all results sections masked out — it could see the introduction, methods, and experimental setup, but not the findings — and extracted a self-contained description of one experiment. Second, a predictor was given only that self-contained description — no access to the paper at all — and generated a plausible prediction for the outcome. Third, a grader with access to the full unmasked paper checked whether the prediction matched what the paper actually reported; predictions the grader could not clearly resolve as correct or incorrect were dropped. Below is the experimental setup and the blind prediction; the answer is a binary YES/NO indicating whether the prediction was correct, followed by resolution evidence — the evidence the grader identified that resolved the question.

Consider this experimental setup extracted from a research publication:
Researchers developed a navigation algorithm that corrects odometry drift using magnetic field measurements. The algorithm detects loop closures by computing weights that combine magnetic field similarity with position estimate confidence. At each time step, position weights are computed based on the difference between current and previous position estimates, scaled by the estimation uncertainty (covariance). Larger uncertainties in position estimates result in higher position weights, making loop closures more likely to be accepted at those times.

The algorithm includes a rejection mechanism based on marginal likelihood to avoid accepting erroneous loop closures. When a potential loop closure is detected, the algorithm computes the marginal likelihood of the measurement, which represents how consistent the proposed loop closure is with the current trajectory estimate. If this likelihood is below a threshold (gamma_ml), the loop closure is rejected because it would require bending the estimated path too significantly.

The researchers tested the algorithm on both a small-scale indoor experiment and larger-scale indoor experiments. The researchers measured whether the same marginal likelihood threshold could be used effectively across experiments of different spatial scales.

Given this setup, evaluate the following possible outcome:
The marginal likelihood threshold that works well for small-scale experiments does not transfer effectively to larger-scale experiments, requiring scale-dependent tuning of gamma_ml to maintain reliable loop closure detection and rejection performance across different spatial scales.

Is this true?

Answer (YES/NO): NO